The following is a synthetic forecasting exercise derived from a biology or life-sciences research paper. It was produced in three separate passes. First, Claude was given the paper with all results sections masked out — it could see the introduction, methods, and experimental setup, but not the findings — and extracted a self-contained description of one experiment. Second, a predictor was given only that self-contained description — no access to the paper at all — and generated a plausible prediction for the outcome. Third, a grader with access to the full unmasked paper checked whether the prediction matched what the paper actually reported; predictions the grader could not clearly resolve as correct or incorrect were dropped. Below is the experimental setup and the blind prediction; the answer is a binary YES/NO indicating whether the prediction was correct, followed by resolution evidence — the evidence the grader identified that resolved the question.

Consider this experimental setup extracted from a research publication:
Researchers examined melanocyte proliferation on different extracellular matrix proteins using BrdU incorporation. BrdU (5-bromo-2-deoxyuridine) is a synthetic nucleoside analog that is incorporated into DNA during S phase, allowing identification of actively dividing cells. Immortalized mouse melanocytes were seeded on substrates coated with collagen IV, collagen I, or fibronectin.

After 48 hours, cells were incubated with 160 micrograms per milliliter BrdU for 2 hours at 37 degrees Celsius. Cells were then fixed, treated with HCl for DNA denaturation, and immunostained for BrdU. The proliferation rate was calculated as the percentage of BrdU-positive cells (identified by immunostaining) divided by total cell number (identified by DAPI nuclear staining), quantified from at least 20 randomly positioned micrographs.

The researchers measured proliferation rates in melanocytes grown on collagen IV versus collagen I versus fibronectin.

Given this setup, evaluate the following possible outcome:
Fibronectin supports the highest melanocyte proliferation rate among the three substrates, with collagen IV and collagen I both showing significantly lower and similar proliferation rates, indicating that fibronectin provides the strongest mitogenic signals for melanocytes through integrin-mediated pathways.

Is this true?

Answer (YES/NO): NO